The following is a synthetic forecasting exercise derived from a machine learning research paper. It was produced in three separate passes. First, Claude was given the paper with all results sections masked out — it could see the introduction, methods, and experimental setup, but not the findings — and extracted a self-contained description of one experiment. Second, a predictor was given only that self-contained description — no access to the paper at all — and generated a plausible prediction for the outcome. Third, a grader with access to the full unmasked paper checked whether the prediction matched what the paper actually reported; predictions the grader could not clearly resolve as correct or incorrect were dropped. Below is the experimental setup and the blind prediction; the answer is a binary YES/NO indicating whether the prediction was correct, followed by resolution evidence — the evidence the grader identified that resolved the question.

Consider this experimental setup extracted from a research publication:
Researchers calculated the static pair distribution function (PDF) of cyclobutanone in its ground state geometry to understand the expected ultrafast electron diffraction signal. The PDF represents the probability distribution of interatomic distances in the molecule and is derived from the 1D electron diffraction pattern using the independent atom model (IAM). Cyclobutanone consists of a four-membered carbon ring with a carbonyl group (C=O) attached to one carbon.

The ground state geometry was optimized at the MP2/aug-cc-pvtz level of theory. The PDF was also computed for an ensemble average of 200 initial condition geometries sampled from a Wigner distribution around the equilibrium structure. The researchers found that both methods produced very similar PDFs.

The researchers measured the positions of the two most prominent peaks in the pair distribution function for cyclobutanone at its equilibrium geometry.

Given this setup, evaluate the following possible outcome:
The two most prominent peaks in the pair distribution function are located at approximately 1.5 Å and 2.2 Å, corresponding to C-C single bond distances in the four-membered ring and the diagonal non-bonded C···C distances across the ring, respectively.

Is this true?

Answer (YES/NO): NO